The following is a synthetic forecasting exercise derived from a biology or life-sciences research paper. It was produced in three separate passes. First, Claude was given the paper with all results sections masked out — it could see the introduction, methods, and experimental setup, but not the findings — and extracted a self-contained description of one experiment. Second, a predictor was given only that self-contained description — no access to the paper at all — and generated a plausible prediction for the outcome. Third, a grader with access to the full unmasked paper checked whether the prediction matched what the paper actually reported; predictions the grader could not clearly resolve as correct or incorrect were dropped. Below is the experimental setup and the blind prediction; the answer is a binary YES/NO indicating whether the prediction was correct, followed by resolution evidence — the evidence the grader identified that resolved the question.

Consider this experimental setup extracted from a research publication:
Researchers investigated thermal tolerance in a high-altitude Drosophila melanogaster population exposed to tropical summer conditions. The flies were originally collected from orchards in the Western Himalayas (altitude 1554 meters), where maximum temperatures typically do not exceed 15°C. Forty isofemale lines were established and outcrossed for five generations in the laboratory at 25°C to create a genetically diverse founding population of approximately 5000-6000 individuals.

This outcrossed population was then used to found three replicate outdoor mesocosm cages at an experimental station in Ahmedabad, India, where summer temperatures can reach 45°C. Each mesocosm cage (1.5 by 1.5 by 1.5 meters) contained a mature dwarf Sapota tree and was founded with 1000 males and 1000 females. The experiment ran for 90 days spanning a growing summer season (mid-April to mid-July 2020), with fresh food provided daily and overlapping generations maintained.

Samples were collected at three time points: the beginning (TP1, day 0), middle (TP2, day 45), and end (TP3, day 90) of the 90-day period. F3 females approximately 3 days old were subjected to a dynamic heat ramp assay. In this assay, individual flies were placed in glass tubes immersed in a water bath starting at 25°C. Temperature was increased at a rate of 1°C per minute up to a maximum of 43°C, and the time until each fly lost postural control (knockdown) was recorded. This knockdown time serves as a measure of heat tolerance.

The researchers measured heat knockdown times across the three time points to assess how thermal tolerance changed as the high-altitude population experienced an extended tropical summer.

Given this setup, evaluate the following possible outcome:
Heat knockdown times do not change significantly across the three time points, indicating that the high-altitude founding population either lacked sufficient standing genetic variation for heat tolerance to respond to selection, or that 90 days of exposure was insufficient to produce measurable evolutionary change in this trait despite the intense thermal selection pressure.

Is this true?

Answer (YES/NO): NO